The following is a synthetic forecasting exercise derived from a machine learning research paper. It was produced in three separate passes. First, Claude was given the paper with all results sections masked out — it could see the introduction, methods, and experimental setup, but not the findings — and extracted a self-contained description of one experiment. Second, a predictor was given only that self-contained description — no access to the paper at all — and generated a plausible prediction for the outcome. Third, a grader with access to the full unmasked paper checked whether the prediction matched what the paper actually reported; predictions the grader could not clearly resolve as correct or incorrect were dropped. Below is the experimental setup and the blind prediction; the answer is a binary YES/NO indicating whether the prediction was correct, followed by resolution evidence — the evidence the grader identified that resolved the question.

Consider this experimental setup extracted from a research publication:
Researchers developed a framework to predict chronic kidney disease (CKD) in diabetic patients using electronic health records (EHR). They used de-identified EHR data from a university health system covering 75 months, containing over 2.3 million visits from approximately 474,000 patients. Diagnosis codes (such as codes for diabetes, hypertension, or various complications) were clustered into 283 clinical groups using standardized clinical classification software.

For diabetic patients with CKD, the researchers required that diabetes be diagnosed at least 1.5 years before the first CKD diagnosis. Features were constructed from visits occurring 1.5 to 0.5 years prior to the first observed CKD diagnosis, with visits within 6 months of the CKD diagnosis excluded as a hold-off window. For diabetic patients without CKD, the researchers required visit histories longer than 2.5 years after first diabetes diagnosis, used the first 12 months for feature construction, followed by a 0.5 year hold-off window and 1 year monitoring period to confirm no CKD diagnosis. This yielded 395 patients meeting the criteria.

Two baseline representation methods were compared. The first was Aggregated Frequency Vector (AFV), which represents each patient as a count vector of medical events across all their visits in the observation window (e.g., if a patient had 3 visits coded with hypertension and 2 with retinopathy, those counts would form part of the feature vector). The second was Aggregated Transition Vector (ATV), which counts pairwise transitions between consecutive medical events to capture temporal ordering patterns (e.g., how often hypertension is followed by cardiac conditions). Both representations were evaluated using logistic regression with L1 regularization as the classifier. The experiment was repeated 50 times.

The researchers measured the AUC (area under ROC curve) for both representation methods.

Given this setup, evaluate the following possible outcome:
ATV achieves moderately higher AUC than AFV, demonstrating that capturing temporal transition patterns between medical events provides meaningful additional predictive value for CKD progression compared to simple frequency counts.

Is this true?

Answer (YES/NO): NO